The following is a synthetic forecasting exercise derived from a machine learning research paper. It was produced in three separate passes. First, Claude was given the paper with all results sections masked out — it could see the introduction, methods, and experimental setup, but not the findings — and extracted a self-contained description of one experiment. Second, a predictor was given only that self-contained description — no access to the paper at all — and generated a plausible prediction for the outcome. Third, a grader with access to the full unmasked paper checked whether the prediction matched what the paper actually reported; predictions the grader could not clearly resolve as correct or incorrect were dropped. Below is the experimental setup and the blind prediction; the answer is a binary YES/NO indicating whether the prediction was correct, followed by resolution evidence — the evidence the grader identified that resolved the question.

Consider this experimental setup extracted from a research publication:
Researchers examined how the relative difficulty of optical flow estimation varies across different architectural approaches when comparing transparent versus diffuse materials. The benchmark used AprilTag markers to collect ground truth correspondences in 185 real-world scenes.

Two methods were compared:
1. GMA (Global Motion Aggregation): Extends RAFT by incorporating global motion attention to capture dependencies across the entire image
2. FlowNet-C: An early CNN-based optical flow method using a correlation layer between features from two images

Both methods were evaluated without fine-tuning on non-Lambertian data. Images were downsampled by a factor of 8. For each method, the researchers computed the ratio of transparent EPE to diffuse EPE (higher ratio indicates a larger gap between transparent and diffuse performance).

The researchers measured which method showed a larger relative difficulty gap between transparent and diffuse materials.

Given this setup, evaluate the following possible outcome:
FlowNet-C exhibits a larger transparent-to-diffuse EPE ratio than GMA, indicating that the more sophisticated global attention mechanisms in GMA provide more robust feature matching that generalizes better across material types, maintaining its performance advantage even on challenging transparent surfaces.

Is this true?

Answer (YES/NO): NO